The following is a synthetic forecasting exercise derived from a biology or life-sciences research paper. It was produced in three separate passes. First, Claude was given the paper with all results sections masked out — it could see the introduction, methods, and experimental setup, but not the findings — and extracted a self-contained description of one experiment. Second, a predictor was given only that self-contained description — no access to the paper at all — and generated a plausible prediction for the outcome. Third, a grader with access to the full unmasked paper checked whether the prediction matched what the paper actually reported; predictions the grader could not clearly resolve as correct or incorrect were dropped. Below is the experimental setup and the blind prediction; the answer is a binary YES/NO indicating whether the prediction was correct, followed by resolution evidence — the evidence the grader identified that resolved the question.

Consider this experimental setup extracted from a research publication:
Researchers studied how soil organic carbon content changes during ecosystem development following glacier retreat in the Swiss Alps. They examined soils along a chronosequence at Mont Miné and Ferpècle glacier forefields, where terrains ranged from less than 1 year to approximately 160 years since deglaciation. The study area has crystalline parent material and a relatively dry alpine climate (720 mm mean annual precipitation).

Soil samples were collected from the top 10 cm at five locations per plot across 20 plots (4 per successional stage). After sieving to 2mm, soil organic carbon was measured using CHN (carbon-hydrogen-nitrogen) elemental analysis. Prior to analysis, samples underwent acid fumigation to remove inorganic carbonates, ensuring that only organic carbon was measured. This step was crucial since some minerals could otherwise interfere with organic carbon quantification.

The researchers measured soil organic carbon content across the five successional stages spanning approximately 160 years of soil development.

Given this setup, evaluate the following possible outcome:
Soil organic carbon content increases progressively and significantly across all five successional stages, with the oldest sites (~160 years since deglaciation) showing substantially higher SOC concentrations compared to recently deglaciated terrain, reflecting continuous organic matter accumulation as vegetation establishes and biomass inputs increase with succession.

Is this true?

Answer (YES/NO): NO